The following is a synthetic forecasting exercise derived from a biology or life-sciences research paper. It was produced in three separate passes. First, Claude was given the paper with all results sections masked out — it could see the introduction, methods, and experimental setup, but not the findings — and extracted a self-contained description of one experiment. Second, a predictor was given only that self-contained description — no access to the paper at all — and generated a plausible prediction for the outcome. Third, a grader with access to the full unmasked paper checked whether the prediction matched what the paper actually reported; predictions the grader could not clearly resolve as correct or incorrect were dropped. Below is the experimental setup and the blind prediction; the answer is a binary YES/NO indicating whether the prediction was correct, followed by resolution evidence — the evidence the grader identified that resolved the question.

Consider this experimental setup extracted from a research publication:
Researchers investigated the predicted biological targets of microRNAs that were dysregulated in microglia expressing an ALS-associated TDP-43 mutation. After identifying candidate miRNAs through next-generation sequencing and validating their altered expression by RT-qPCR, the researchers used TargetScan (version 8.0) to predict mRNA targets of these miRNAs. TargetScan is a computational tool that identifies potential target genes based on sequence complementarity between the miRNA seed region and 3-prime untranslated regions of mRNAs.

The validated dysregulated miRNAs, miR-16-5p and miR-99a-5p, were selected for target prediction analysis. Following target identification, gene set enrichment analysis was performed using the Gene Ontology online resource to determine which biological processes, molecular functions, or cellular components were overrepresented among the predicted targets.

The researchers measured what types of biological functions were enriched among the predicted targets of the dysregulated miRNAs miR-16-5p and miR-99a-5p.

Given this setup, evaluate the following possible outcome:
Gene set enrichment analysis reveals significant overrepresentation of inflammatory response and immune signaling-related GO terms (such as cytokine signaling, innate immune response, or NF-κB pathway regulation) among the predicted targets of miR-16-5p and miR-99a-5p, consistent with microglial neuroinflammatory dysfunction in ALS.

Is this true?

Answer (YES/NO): NO